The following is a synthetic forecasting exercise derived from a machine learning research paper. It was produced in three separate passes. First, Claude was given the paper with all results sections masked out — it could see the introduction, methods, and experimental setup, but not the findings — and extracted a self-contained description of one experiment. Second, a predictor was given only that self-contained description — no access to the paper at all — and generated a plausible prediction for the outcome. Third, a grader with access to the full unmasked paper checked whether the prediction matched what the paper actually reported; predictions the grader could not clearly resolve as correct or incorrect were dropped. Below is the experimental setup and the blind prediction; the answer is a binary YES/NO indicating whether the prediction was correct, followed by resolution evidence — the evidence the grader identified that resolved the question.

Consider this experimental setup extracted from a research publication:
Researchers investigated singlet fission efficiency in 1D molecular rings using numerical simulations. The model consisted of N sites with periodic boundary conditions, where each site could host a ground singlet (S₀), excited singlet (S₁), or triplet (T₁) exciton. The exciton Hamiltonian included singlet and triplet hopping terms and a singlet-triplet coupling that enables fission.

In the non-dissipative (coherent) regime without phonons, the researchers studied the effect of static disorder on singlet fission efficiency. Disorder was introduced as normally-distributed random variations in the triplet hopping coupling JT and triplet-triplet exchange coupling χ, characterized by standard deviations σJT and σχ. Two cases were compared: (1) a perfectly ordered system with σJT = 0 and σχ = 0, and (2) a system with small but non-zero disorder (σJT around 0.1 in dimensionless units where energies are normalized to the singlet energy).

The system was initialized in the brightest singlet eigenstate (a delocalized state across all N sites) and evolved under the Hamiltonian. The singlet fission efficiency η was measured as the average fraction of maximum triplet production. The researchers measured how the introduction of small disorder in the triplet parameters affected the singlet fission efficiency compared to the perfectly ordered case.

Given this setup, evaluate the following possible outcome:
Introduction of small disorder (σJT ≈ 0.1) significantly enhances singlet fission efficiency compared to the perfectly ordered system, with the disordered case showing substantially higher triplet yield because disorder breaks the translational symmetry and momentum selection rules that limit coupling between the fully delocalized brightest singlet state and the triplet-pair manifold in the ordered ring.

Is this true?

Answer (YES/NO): YES